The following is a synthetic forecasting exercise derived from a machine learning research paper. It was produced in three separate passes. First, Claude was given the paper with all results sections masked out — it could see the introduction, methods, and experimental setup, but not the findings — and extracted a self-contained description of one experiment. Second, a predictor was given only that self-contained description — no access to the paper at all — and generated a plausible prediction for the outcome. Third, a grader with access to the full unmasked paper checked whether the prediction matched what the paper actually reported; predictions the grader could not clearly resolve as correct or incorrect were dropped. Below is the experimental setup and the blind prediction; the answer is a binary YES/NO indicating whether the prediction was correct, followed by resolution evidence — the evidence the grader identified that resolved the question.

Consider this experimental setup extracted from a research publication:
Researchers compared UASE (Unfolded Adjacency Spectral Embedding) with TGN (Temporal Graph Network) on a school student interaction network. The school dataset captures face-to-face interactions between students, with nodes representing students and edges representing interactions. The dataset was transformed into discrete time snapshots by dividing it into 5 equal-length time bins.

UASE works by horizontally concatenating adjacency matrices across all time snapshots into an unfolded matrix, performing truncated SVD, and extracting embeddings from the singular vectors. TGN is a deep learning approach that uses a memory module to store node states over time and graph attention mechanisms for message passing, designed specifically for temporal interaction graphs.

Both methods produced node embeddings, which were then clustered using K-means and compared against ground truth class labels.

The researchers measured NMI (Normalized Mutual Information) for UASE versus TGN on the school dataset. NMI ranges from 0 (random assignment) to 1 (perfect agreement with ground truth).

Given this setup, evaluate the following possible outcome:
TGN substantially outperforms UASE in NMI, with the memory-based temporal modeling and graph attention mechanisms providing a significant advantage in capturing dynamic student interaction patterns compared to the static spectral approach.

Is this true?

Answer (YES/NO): NO